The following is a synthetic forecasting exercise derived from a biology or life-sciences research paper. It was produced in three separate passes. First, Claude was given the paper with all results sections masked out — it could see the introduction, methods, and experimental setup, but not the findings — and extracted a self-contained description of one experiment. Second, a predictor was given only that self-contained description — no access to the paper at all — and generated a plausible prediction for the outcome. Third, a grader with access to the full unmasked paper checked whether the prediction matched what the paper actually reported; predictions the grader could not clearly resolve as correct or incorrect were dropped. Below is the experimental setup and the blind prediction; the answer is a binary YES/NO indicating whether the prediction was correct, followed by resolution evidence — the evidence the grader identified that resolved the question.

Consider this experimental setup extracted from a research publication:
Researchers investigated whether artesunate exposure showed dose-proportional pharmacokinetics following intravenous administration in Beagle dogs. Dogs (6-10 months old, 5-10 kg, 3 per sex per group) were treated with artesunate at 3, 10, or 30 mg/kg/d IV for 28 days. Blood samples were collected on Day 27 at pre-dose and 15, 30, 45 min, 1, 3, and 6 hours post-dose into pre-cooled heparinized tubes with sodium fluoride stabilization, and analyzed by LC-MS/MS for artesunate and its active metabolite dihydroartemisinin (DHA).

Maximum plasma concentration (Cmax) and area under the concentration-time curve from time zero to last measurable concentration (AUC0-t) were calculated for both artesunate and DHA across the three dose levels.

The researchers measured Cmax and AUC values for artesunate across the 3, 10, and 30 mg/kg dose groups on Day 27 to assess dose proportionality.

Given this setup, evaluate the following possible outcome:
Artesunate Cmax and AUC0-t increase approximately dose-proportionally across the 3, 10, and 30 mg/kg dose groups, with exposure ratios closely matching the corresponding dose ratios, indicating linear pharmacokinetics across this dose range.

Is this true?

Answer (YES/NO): NO